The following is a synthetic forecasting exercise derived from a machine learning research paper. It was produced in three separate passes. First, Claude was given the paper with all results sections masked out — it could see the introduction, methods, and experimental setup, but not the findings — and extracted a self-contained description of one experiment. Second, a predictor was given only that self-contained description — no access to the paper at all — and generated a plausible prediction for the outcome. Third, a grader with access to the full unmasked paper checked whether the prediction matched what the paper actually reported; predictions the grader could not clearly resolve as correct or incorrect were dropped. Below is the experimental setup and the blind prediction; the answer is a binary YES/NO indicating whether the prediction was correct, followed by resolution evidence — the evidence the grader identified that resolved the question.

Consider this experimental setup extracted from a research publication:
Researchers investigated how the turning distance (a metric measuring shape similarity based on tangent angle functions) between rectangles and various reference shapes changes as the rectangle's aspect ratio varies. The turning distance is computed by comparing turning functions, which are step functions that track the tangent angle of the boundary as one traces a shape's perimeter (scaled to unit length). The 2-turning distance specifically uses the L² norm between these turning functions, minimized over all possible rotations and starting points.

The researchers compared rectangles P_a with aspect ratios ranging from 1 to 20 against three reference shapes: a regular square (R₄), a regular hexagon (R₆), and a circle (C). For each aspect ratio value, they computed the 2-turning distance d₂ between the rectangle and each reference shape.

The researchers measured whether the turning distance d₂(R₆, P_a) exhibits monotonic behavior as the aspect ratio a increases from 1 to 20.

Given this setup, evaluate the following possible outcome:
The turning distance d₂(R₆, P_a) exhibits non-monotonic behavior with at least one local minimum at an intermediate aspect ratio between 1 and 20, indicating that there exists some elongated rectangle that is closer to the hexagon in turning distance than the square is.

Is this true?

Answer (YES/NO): YES